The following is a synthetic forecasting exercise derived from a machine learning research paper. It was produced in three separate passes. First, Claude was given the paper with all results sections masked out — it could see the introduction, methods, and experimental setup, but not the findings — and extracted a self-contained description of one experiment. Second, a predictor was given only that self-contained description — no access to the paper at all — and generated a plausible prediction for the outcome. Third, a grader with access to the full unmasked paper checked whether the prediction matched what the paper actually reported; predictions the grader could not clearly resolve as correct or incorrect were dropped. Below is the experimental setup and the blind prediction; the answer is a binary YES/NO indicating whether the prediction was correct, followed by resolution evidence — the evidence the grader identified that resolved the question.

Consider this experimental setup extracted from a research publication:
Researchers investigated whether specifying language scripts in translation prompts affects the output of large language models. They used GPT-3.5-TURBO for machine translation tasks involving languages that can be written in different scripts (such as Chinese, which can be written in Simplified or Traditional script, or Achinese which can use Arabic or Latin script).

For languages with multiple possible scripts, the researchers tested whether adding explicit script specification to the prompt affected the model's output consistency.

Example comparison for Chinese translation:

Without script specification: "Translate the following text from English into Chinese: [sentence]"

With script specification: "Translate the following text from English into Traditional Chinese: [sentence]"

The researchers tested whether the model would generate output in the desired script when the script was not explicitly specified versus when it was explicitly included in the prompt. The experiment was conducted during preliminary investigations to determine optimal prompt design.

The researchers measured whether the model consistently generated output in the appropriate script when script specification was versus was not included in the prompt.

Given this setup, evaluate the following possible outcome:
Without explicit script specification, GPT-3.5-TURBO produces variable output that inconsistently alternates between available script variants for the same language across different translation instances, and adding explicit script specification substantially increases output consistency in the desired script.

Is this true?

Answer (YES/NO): NO